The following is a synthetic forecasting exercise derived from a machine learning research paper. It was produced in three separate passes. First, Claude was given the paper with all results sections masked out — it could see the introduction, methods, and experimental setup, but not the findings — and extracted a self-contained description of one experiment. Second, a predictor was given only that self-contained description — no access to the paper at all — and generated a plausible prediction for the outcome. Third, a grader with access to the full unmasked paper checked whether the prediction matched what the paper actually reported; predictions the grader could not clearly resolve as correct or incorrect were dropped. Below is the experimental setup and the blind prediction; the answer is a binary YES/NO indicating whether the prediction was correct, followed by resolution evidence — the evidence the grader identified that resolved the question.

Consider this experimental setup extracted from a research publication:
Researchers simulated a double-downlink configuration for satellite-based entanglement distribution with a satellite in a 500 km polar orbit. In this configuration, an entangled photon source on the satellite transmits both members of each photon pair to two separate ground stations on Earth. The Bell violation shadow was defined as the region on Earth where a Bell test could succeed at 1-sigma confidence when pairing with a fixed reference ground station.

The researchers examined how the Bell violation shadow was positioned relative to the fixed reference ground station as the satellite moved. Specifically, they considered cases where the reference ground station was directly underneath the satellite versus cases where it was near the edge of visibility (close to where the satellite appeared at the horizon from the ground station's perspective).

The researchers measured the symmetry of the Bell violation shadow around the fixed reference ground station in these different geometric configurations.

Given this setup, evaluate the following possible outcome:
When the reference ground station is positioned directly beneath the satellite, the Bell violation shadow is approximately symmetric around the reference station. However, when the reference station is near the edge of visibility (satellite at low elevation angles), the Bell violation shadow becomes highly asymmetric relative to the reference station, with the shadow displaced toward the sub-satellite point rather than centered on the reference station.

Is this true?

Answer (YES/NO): YES